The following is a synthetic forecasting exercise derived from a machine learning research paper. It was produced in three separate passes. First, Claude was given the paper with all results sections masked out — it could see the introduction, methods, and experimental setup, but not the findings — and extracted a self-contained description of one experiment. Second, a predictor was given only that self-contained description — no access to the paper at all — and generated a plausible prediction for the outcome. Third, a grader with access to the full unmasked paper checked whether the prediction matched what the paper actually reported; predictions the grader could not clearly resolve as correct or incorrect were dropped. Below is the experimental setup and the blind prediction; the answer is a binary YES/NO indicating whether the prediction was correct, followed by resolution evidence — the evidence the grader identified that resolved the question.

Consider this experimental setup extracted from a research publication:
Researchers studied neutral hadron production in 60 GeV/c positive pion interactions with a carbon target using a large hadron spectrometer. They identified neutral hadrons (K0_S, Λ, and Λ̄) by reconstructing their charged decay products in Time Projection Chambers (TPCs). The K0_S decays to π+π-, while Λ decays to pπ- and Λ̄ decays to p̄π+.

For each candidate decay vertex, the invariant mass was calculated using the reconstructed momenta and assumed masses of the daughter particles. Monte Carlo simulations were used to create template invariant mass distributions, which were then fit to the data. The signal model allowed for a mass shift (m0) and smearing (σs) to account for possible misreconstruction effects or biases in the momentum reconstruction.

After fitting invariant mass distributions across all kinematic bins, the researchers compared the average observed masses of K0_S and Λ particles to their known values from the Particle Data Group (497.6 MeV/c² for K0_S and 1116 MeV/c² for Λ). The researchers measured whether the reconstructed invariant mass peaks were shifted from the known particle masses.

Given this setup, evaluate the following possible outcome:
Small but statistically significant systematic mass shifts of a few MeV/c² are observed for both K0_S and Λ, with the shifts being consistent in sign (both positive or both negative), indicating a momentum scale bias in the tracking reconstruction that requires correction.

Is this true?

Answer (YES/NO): NO